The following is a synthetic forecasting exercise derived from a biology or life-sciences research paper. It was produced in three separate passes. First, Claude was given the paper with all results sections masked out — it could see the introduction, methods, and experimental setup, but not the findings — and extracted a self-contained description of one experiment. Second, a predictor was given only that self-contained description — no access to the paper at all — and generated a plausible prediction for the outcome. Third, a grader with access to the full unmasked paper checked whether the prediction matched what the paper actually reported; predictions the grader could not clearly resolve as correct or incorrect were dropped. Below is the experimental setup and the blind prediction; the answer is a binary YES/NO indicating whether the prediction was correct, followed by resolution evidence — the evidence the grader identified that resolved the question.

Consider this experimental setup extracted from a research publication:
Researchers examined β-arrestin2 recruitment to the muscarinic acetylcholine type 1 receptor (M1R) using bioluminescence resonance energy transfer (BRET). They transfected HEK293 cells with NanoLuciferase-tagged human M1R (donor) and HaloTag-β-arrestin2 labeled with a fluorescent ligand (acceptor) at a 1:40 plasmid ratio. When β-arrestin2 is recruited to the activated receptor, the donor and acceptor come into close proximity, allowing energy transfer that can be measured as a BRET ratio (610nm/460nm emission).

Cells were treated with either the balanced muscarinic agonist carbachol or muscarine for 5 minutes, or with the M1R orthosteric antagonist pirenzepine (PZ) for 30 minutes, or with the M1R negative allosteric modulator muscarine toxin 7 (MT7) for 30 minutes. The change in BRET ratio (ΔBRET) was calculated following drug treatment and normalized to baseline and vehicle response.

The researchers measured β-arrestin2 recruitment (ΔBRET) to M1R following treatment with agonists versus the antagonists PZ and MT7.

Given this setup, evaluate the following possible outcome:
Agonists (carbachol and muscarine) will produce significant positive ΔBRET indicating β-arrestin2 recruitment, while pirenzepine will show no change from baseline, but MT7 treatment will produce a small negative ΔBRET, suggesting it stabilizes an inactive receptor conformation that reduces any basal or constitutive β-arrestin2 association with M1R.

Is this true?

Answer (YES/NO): NO